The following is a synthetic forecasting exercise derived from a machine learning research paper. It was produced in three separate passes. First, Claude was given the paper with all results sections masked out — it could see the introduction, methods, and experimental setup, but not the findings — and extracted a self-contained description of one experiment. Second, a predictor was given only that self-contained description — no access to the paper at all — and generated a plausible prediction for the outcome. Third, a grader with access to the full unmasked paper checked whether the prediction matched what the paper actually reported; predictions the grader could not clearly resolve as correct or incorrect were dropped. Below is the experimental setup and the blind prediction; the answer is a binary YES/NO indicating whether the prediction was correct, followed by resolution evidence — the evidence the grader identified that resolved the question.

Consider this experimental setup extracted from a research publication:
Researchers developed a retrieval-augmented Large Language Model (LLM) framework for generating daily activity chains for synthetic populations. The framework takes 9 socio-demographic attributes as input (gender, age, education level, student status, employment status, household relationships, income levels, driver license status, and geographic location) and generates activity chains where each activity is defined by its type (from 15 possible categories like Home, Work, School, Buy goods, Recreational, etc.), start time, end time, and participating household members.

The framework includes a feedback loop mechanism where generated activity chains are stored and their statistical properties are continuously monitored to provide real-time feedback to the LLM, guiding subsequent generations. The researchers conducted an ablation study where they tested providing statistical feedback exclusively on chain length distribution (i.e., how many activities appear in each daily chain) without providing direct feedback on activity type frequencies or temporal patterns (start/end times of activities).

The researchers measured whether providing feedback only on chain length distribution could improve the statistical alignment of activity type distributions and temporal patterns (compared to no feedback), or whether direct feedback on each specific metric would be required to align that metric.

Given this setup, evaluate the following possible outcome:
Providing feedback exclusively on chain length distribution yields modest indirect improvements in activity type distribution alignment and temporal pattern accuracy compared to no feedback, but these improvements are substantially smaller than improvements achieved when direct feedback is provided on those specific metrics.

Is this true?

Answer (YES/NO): NO